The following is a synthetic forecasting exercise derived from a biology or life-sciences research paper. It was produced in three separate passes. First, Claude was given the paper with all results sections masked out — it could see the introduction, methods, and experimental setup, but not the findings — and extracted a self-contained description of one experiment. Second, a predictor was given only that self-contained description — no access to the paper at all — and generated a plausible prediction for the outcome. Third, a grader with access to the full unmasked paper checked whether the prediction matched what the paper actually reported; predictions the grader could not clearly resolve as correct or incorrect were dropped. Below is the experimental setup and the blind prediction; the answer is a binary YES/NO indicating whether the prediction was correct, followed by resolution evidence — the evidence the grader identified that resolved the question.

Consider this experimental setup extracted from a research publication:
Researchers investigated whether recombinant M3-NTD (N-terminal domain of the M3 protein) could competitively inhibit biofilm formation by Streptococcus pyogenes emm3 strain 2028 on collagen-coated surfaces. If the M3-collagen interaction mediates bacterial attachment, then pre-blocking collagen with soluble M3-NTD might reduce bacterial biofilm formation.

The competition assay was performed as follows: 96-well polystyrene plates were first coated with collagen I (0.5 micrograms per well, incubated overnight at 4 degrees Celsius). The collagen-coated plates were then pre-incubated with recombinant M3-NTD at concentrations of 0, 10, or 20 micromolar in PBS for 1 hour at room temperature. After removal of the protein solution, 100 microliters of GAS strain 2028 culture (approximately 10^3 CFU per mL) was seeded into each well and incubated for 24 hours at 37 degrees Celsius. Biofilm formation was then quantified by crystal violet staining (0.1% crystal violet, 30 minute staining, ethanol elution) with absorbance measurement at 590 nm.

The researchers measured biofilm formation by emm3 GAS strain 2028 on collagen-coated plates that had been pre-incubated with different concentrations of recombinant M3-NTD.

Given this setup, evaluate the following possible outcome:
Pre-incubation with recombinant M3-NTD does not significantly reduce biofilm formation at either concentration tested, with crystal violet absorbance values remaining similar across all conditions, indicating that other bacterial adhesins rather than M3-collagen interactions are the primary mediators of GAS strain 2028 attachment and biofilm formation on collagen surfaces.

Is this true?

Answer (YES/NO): NO